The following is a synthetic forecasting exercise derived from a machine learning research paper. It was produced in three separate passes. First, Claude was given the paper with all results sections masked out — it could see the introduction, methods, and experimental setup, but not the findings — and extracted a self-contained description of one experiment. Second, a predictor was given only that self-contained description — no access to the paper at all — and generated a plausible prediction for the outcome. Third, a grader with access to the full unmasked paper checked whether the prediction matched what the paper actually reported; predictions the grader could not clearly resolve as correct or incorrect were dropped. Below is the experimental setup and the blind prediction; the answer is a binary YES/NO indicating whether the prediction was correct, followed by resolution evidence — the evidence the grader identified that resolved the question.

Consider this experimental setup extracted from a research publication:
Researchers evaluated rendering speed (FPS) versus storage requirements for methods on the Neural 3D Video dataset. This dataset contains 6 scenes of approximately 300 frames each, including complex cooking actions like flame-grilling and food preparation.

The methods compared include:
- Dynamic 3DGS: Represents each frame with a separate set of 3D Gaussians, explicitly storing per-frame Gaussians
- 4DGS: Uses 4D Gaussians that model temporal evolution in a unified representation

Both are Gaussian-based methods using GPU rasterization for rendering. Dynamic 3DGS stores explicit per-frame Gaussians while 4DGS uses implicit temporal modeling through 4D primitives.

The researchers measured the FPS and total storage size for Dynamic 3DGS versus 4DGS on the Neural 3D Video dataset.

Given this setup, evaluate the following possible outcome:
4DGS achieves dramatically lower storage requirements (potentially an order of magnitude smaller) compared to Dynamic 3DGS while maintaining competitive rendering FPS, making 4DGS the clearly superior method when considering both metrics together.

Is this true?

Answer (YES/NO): NO